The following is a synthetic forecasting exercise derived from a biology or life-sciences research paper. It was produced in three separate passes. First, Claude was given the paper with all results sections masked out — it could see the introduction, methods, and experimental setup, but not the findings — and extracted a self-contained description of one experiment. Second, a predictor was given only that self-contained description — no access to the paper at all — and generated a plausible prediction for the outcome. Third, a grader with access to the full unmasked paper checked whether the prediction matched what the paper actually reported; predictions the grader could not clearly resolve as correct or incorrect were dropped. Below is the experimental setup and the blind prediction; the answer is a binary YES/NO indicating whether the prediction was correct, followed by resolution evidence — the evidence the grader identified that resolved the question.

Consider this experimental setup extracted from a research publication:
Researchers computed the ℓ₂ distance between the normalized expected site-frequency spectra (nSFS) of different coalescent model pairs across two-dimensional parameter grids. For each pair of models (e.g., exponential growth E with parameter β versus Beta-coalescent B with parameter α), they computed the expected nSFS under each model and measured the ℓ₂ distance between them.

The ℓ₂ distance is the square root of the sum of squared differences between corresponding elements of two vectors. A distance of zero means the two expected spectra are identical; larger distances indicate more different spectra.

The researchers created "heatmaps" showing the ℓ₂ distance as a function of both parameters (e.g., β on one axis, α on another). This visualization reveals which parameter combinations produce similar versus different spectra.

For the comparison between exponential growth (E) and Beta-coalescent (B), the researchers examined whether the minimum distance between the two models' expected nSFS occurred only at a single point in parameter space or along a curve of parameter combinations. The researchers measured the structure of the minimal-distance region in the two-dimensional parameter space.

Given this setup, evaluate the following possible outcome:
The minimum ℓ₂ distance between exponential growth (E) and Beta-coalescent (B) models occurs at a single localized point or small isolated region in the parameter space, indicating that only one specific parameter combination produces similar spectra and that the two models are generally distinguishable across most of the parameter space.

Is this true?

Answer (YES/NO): NO